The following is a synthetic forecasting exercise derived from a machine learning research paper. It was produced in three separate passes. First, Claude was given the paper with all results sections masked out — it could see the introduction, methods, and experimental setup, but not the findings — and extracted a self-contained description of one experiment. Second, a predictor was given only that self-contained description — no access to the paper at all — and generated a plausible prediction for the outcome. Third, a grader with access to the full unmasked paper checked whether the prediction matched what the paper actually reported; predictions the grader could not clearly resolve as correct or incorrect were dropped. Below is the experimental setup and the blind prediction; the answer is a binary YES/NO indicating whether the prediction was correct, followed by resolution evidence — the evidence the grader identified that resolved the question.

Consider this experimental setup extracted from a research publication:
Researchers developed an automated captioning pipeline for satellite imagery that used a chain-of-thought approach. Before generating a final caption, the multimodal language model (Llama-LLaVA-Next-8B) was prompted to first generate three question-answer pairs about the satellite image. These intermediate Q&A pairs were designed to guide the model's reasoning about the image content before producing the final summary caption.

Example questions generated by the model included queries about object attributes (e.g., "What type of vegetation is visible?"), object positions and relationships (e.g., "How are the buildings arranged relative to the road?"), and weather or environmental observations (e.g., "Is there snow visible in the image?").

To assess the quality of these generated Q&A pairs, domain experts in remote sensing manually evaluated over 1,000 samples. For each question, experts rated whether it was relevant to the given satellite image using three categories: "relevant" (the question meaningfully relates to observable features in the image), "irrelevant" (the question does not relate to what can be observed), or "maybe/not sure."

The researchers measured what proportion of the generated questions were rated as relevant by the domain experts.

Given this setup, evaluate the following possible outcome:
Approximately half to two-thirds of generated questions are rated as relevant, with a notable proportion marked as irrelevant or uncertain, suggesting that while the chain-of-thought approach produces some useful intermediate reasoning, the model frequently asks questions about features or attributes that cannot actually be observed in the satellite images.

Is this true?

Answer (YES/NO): NO